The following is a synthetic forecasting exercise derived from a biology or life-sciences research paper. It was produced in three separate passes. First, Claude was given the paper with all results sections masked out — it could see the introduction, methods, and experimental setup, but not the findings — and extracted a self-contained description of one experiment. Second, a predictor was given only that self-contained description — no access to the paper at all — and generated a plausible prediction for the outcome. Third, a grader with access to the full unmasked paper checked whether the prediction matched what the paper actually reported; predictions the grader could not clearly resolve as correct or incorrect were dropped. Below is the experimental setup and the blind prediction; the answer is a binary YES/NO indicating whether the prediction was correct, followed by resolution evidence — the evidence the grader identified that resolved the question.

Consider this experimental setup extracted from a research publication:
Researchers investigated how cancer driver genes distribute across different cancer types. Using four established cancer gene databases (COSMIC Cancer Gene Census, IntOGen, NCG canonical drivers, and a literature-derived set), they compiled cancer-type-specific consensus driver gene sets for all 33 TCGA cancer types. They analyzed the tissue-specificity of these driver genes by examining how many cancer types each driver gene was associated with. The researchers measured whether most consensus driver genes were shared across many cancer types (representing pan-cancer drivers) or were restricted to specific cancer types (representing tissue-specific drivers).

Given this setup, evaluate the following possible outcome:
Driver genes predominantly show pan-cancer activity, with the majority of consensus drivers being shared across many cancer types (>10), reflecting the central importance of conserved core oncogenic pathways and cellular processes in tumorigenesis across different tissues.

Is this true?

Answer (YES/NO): NO